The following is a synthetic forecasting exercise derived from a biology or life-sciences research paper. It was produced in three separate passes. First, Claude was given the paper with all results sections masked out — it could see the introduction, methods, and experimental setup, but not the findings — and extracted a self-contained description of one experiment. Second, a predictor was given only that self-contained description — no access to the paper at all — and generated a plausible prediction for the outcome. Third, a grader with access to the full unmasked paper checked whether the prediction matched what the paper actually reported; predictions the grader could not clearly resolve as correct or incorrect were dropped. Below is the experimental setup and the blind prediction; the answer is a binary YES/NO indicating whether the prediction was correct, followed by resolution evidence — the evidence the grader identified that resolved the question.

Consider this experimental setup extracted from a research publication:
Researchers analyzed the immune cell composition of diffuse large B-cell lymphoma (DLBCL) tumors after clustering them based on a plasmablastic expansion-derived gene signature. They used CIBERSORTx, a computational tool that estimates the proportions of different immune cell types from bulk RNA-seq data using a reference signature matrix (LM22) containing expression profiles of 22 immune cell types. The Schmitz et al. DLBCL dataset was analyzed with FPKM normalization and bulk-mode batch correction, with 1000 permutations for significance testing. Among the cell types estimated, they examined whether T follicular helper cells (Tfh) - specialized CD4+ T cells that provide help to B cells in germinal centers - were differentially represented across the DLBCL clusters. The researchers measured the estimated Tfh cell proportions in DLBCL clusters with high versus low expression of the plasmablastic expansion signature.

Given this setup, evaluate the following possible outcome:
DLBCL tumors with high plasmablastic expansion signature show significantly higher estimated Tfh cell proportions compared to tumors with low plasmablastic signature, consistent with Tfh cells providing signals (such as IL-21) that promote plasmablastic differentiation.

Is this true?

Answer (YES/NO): NO